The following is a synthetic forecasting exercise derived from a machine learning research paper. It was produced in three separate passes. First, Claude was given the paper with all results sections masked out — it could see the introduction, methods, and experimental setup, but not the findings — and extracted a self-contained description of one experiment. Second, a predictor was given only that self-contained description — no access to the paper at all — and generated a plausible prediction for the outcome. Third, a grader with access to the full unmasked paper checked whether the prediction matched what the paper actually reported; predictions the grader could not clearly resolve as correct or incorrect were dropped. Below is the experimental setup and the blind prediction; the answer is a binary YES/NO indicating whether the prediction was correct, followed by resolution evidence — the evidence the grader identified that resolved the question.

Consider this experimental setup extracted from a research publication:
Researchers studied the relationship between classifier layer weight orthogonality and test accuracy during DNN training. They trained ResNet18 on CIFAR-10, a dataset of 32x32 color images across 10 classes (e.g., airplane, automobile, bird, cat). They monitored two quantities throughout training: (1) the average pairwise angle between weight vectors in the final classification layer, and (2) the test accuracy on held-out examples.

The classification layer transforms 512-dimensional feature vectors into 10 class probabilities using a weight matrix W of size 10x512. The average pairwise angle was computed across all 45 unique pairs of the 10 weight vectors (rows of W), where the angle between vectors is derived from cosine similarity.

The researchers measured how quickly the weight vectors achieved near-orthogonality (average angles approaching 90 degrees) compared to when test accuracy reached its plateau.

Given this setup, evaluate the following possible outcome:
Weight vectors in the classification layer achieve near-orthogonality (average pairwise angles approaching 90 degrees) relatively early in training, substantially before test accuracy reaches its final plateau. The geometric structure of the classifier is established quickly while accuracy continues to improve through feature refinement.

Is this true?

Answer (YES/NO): YES